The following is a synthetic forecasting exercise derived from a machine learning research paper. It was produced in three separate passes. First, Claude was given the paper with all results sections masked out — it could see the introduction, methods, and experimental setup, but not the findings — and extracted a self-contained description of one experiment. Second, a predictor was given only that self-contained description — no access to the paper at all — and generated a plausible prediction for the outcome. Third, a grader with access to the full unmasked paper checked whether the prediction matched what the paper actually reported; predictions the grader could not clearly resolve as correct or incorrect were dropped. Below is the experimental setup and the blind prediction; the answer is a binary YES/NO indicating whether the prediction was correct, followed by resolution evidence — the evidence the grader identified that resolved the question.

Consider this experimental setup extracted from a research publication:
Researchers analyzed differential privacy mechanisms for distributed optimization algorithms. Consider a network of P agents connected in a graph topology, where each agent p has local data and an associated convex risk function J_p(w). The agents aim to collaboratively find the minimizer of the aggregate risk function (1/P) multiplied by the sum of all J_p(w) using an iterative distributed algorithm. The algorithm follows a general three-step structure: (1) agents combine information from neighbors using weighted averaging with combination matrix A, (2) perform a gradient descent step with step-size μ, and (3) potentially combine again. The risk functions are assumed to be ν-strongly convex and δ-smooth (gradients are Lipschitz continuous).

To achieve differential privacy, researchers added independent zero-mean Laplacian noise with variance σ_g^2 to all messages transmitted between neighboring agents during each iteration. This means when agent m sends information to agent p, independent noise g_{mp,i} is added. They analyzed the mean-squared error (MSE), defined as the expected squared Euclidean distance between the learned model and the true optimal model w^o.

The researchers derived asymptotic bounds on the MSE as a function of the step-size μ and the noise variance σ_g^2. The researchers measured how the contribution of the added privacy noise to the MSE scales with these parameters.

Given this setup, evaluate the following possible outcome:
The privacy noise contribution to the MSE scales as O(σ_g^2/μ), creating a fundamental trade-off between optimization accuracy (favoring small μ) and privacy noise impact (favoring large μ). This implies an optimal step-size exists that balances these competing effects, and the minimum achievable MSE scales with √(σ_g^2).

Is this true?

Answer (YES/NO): YES